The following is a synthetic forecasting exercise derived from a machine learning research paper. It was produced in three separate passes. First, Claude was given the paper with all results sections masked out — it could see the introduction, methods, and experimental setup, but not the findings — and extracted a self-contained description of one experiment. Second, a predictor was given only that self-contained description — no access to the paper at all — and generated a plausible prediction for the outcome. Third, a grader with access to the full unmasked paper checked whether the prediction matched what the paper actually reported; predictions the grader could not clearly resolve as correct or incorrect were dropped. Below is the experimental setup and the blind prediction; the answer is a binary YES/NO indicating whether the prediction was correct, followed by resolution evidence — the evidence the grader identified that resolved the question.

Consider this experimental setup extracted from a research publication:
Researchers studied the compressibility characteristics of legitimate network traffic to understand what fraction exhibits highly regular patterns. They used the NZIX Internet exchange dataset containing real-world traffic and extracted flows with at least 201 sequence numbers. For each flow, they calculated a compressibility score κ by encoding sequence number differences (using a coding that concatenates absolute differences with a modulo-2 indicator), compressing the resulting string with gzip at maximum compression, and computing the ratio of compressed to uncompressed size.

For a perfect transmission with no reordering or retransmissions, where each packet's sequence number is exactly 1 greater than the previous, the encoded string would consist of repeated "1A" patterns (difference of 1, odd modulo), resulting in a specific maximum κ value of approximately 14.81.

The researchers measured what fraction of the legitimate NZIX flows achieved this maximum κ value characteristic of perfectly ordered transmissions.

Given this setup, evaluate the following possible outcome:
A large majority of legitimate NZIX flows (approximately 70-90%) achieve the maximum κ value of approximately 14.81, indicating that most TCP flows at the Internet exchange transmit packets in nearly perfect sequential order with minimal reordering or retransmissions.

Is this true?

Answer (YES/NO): NO